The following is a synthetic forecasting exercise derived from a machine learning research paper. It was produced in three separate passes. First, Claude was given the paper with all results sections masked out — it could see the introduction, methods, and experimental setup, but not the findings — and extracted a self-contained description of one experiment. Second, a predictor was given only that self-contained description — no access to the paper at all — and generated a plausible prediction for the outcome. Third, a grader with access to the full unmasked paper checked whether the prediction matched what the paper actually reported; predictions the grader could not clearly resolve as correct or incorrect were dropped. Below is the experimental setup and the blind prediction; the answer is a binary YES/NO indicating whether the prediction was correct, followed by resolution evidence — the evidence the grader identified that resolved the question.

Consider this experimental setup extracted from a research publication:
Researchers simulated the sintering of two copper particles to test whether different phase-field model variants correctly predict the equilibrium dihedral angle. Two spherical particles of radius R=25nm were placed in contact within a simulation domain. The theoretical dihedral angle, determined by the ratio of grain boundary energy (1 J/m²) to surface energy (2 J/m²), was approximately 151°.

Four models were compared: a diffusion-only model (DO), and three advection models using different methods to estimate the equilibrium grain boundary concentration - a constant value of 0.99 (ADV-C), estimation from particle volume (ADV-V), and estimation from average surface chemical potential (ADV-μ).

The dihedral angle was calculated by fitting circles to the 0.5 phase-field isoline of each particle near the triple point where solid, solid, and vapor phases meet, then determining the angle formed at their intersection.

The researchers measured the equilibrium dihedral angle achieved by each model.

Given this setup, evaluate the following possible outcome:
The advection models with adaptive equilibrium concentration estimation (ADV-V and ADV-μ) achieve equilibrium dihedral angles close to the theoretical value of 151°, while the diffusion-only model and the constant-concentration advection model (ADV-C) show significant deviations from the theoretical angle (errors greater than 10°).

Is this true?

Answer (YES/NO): NO